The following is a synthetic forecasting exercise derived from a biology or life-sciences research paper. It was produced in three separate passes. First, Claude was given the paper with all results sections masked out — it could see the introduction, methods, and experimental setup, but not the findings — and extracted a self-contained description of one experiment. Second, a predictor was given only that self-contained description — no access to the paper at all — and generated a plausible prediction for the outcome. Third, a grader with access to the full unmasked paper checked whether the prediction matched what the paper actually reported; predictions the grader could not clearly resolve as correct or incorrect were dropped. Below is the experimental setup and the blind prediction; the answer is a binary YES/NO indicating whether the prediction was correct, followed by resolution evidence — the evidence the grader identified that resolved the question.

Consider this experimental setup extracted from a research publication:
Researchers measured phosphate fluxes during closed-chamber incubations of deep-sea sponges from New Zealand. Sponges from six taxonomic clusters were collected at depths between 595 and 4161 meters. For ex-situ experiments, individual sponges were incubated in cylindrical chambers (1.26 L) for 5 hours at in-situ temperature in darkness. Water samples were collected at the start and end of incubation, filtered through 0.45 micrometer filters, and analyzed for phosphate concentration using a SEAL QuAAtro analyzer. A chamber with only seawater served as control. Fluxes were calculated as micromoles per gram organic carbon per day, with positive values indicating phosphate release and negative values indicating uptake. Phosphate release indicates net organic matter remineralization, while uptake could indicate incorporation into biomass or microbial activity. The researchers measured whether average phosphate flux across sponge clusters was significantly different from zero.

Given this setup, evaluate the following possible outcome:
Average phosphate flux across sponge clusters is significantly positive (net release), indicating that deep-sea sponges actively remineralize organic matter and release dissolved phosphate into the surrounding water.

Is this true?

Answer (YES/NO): NO